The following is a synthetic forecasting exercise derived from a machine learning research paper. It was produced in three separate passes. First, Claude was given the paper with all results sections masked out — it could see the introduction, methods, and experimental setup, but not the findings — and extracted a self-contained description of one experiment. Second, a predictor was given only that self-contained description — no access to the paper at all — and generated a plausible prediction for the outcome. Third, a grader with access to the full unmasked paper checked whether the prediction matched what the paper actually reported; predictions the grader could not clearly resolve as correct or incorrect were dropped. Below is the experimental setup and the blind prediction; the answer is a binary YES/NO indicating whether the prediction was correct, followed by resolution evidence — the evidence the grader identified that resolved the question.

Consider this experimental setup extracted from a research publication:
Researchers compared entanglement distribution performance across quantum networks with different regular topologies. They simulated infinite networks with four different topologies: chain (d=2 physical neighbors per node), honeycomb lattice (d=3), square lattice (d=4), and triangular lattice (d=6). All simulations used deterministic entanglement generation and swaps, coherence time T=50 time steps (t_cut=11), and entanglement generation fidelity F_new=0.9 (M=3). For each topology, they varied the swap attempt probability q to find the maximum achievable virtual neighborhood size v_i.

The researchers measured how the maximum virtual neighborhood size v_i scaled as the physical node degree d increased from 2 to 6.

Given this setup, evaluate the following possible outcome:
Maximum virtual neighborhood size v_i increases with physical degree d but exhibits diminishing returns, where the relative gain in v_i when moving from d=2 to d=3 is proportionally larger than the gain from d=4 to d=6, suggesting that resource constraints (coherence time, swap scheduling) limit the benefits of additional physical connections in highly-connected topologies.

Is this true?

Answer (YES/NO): YES